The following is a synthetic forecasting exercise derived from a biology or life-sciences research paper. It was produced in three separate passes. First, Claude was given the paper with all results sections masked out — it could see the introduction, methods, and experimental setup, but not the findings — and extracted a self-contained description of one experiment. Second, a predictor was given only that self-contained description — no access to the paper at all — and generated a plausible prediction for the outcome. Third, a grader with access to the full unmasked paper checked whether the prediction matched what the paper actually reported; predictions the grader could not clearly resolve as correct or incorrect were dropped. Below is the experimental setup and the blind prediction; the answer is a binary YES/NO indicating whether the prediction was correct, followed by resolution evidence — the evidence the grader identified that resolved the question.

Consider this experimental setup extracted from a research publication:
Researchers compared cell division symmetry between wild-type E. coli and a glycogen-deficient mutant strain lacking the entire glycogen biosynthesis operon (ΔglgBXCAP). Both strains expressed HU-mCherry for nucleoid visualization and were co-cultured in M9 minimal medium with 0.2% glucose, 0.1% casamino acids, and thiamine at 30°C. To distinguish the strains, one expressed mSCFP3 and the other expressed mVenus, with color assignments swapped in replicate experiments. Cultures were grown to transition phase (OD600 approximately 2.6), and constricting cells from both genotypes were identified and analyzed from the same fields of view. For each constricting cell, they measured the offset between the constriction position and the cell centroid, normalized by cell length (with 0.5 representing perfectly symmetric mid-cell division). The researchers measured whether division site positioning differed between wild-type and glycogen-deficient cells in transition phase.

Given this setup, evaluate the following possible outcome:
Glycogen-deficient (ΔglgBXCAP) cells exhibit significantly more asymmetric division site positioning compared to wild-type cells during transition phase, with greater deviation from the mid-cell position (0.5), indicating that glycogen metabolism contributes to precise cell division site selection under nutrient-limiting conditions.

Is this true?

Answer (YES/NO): NO